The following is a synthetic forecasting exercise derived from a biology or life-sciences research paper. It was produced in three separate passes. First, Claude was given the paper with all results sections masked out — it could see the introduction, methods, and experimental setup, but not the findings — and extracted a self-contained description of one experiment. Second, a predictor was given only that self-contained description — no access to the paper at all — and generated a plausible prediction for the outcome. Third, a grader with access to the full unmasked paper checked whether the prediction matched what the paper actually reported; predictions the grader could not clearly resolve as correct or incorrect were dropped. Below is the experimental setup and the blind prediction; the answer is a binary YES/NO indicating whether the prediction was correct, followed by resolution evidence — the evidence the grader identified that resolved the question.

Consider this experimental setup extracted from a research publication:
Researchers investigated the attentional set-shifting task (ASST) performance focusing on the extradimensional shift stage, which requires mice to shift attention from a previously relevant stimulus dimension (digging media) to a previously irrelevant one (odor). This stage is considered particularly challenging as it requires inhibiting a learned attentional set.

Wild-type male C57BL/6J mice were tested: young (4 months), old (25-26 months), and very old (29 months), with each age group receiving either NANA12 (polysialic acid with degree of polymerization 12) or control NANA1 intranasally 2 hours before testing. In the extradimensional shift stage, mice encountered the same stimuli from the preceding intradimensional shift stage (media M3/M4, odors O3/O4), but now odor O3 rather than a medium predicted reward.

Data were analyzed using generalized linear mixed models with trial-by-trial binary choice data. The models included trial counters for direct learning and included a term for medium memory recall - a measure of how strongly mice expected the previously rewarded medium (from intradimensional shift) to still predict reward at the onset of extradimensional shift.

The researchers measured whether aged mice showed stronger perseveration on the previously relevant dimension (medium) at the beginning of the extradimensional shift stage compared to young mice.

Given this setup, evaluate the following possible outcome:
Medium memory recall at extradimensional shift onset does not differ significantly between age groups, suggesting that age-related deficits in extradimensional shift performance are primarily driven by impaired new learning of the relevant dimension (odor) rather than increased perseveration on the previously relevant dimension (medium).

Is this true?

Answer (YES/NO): NO